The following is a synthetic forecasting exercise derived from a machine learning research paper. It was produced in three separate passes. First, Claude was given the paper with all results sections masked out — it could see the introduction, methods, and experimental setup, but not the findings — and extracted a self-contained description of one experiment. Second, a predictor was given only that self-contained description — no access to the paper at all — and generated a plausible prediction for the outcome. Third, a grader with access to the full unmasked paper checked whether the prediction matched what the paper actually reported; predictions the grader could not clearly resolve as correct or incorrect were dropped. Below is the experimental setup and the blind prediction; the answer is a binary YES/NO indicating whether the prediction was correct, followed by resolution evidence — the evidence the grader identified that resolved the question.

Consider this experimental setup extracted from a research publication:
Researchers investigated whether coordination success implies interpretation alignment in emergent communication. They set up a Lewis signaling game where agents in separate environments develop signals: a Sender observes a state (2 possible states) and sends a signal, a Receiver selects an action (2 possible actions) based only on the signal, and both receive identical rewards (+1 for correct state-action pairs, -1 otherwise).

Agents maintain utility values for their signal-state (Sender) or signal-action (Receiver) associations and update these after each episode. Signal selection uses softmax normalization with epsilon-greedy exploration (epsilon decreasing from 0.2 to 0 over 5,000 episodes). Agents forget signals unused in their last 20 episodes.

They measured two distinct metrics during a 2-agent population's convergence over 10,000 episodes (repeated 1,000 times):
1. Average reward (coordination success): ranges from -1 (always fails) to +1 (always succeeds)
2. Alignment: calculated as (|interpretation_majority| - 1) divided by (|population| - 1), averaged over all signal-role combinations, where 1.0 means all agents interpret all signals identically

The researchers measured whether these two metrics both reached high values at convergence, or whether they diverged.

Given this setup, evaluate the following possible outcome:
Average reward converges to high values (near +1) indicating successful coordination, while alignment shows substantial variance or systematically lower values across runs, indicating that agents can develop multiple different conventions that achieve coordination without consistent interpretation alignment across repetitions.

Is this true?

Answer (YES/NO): YES